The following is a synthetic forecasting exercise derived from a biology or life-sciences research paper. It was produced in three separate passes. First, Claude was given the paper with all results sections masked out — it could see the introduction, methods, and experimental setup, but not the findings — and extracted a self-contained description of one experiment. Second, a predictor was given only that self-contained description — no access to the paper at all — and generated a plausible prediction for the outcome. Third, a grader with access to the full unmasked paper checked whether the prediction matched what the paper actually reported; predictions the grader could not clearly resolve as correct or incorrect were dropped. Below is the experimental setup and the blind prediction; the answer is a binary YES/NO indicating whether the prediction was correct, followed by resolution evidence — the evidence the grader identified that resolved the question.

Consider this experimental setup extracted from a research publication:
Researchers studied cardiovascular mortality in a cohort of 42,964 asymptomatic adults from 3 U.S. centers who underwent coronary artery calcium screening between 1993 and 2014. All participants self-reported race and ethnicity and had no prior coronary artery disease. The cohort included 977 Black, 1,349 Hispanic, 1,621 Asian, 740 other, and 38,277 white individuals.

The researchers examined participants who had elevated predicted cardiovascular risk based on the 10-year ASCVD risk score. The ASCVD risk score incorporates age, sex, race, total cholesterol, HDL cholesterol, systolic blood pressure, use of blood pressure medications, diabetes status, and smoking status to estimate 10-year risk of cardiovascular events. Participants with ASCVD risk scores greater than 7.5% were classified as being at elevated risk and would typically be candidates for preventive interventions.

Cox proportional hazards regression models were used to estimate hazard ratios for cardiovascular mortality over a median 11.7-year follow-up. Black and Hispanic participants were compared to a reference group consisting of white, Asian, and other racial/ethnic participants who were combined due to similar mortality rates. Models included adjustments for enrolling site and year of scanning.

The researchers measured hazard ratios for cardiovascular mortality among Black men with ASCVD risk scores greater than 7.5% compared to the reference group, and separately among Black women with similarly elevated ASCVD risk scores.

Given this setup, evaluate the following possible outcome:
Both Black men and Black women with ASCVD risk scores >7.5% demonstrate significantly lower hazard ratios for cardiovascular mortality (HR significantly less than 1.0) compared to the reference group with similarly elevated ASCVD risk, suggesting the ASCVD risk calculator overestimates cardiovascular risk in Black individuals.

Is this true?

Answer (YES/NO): NO